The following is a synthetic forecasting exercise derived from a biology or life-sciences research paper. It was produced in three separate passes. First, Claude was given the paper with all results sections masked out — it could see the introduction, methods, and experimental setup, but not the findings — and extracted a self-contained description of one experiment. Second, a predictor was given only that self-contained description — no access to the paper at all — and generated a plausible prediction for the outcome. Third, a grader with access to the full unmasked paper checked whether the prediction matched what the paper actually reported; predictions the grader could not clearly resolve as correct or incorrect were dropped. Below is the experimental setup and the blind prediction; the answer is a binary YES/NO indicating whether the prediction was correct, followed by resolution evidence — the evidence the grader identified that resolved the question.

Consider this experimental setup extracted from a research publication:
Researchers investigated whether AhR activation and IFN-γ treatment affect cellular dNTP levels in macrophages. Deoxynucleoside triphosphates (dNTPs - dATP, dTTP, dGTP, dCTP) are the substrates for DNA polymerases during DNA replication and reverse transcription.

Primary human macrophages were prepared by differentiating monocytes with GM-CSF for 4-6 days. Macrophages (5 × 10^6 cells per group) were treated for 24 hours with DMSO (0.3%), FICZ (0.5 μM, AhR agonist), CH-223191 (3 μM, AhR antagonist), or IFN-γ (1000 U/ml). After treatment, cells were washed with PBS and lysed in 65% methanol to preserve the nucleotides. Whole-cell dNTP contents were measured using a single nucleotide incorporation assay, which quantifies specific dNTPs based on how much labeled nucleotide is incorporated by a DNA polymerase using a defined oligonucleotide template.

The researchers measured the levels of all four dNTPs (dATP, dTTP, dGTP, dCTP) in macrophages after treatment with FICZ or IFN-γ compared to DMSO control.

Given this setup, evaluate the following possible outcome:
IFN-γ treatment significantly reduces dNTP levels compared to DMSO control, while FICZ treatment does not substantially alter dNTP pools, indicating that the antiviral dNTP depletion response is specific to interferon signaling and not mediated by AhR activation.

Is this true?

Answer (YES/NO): NO